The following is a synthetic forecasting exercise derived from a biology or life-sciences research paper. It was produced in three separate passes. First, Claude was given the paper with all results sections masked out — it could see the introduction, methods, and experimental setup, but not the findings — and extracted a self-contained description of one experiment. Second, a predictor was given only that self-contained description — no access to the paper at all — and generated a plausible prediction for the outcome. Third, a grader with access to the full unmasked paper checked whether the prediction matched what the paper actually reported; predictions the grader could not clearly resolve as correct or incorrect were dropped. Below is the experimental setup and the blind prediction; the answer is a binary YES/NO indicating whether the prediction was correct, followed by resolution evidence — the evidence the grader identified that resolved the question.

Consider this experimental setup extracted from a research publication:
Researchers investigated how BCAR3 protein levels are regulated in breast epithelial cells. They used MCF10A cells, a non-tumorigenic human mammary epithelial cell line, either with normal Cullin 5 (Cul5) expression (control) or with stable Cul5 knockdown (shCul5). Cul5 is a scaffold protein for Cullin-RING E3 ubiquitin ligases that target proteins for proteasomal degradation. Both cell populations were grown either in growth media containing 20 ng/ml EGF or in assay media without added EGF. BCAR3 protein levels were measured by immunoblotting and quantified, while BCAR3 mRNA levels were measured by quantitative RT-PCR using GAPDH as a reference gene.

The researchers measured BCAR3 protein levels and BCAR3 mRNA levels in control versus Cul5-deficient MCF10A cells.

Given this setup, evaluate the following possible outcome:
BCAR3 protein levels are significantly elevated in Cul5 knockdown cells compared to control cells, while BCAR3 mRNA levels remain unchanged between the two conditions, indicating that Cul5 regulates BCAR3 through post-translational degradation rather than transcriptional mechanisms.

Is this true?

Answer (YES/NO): YES